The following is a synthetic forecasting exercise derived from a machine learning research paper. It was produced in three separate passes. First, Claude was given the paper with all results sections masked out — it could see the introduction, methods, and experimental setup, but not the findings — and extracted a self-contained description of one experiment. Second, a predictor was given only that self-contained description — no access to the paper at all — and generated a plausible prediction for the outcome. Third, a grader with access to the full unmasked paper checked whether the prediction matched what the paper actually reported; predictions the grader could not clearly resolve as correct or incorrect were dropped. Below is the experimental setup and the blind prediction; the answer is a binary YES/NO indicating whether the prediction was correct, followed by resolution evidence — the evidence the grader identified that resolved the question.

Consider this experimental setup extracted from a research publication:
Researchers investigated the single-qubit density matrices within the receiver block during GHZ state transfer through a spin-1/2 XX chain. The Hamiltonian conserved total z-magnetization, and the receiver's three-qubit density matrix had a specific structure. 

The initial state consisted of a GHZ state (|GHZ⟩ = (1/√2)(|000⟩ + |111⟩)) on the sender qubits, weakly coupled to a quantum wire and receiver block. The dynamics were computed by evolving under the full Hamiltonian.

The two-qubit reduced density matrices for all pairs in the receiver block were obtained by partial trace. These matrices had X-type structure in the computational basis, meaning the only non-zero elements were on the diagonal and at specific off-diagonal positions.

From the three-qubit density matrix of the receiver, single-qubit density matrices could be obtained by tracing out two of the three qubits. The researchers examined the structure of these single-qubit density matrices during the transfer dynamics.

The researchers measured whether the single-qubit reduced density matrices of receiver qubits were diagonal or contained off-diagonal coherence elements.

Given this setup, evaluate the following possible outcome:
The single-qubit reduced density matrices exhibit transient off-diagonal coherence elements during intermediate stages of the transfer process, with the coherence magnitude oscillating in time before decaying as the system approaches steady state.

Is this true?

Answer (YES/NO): NO